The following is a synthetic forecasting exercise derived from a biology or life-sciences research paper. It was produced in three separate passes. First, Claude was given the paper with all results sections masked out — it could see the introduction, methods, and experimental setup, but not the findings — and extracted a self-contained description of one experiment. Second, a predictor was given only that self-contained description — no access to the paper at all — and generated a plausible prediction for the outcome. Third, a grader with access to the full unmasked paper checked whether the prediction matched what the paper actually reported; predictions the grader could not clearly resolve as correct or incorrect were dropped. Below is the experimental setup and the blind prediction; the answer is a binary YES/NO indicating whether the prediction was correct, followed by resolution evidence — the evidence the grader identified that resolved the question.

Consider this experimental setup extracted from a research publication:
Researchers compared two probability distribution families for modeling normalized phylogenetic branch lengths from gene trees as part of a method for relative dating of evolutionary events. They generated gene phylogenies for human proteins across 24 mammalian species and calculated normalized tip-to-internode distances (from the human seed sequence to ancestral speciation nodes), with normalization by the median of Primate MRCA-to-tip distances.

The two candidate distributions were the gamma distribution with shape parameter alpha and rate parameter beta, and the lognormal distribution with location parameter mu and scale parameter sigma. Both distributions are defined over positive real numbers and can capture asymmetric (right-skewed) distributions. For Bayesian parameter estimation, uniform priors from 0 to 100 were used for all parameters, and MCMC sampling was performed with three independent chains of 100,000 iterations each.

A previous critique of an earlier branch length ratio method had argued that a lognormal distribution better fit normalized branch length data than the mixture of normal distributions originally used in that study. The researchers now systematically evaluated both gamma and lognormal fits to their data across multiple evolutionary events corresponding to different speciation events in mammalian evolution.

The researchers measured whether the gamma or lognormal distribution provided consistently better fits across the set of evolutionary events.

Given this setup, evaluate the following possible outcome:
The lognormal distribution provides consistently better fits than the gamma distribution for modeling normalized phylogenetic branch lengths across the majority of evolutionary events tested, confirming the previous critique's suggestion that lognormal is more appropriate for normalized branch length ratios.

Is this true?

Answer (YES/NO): NO